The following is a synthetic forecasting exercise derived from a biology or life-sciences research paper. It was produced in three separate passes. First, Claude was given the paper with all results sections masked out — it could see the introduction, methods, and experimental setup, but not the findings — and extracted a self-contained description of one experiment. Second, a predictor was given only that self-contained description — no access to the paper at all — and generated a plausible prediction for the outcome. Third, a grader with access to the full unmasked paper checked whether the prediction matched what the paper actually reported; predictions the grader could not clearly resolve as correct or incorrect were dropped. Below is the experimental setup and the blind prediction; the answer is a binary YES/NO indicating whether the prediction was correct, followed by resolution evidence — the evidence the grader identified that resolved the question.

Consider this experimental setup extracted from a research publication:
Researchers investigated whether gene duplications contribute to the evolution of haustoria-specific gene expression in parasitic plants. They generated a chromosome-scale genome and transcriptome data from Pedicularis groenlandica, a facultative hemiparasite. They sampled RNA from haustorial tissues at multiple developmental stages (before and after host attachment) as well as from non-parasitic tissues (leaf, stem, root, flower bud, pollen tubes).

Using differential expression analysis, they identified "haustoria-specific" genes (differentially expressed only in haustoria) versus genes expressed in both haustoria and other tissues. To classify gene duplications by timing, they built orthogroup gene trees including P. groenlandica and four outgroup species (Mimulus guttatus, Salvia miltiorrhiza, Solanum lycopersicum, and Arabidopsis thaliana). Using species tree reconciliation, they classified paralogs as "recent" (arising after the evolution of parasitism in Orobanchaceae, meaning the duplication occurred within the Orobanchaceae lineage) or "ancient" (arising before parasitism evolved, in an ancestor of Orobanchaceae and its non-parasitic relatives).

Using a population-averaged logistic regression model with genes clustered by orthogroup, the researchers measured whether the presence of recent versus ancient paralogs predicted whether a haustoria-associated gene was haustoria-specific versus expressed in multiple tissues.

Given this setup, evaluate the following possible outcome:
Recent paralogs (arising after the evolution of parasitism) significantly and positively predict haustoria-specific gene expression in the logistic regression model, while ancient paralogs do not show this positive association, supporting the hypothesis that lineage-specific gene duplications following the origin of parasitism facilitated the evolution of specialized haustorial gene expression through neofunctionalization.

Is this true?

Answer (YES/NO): YES